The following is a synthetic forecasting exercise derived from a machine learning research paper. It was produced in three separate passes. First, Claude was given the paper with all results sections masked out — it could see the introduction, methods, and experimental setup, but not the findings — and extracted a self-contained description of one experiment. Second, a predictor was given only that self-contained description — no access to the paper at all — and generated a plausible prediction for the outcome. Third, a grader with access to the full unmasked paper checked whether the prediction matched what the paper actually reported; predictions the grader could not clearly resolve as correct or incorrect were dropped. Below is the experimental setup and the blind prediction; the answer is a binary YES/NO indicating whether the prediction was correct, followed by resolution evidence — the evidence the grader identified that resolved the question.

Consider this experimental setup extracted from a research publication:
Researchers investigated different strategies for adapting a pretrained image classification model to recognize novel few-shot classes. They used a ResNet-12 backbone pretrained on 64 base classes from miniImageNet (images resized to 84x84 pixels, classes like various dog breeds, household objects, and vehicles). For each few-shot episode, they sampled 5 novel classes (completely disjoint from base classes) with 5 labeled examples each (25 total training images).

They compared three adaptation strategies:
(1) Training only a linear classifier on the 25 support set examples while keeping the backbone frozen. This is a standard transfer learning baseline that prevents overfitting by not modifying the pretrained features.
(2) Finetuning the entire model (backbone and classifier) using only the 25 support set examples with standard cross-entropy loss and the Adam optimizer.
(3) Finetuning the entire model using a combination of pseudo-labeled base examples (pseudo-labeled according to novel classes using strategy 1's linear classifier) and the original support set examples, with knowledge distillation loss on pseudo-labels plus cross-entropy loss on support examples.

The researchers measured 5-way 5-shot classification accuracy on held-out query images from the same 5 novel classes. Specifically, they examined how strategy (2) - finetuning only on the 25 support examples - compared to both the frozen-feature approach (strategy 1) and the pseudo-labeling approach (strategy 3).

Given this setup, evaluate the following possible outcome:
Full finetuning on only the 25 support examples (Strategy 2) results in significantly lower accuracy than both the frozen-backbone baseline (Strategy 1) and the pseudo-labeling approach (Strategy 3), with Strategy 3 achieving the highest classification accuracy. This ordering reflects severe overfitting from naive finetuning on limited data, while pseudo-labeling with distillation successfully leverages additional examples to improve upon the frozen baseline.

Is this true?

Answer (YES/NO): YES